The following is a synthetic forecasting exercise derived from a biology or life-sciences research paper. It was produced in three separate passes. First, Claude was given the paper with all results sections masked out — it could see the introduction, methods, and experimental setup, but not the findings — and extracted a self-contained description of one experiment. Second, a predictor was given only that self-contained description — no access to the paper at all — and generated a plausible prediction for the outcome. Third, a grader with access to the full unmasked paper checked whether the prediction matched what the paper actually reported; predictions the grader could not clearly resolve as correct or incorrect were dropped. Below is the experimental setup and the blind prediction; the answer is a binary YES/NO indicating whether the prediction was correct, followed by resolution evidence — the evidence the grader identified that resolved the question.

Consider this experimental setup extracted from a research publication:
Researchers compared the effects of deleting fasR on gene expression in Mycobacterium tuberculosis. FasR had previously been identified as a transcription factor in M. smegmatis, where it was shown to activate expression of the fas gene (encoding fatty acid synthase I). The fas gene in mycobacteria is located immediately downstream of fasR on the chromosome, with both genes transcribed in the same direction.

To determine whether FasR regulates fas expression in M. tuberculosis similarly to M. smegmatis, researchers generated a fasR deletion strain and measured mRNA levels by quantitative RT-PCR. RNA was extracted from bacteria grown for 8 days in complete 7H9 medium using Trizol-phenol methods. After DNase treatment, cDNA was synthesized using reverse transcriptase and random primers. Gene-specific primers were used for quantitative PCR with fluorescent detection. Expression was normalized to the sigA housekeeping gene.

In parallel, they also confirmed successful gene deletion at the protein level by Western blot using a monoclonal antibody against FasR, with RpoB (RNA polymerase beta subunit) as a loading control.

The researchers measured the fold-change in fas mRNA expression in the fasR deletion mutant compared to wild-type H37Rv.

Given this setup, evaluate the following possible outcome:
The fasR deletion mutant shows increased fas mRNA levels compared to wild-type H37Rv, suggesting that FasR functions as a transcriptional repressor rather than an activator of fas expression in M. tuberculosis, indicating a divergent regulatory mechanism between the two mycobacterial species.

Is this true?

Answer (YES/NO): NO